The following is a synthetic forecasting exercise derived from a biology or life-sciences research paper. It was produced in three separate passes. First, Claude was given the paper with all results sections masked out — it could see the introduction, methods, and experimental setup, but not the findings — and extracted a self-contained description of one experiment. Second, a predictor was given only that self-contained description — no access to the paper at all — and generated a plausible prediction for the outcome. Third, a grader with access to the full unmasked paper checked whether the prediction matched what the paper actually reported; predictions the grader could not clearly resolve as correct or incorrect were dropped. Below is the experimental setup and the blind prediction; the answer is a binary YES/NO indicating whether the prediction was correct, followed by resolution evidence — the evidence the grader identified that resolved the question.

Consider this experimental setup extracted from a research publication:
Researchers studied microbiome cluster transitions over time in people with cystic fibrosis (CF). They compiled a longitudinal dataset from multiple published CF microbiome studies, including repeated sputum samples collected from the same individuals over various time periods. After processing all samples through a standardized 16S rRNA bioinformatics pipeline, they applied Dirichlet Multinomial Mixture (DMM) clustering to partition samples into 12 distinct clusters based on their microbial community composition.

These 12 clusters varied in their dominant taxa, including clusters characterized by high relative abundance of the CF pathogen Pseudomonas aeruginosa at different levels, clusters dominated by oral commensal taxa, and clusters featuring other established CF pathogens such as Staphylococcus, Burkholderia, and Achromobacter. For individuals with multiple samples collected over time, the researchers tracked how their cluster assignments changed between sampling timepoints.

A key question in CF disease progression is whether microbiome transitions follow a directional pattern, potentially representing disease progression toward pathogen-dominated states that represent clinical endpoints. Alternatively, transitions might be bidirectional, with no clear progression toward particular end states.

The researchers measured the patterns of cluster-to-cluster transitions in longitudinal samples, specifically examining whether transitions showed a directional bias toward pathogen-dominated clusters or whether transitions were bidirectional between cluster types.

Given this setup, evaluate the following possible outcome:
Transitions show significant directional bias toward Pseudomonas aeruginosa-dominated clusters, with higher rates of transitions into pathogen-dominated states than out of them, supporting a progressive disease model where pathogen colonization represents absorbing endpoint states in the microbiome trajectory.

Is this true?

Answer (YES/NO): NO